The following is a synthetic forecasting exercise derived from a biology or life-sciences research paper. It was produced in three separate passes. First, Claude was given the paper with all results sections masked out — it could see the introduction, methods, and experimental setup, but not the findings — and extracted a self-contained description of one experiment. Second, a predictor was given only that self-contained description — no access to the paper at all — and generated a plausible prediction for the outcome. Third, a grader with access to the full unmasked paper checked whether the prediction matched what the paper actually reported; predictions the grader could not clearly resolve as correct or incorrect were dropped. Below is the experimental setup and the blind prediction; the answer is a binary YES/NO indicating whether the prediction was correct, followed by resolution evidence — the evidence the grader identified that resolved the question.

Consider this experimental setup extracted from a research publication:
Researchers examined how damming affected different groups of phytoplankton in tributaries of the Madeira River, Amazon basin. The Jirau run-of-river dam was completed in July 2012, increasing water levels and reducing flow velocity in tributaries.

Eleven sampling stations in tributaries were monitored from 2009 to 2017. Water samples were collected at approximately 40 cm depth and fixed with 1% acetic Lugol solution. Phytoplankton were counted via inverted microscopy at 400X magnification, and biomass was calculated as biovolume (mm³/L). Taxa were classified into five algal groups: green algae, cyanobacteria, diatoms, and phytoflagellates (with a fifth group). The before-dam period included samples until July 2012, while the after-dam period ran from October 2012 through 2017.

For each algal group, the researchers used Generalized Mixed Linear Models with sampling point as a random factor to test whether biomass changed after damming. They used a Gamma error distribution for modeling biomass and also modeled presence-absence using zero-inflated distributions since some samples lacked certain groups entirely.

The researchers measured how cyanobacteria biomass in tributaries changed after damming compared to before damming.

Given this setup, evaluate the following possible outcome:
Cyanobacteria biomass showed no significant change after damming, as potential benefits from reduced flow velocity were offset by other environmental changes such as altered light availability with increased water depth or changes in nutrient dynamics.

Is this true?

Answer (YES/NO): NO